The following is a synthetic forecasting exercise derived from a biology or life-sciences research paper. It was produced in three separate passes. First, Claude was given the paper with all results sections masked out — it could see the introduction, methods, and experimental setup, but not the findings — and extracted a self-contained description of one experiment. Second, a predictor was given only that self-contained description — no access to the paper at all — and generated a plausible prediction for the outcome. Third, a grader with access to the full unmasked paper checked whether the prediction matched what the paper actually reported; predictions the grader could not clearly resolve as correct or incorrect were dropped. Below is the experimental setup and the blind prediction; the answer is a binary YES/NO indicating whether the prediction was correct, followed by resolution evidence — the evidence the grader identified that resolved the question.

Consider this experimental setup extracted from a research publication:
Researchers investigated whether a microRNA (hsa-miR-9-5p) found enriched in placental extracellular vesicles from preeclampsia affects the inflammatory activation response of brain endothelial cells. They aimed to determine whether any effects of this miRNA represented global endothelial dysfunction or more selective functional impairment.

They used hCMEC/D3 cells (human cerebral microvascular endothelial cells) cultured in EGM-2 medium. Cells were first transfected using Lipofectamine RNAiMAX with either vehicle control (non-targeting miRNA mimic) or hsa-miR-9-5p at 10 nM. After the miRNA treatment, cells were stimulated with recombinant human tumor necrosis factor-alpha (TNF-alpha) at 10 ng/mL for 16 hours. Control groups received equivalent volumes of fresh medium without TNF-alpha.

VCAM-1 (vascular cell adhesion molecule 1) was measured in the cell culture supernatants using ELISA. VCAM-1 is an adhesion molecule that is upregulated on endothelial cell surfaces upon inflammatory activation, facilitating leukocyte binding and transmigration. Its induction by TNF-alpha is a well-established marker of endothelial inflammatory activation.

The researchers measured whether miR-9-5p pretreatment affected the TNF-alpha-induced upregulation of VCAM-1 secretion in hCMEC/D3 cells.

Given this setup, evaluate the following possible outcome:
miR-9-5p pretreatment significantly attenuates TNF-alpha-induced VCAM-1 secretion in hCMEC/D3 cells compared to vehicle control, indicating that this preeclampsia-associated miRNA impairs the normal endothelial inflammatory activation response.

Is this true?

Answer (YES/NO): NO